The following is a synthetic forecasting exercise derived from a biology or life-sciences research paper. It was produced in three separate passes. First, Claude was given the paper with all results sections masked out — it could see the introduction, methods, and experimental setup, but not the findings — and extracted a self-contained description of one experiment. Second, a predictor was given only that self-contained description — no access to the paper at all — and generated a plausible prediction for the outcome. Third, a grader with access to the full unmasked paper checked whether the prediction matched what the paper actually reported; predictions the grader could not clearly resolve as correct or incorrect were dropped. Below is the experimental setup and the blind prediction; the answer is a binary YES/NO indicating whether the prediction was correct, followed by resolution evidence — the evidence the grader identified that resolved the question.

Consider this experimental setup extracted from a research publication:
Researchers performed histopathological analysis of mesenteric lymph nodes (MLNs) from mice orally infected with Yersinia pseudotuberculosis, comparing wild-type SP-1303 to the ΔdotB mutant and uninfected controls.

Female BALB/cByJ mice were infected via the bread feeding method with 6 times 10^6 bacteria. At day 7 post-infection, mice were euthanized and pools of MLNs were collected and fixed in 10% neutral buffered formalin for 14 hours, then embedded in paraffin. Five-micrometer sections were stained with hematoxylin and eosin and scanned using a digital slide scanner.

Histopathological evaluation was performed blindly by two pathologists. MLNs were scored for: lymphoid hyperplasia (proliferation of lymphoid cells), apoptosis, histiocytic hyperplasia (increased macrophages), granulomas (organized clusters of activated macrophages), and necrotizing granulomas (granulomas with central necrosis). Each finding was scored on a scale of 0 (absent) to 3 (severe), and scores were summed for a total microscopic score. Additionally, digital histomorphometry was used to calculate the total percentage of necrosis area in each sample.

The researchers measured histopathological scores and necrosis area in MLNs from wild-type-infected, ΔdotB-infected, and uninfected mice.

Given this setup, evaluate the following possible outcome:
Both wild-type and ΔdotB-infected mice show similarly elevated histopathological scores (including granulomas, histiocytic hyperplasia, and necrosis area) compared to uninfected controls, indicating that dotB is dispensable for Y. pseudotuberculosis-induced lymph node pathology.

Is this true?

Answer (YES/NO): NO